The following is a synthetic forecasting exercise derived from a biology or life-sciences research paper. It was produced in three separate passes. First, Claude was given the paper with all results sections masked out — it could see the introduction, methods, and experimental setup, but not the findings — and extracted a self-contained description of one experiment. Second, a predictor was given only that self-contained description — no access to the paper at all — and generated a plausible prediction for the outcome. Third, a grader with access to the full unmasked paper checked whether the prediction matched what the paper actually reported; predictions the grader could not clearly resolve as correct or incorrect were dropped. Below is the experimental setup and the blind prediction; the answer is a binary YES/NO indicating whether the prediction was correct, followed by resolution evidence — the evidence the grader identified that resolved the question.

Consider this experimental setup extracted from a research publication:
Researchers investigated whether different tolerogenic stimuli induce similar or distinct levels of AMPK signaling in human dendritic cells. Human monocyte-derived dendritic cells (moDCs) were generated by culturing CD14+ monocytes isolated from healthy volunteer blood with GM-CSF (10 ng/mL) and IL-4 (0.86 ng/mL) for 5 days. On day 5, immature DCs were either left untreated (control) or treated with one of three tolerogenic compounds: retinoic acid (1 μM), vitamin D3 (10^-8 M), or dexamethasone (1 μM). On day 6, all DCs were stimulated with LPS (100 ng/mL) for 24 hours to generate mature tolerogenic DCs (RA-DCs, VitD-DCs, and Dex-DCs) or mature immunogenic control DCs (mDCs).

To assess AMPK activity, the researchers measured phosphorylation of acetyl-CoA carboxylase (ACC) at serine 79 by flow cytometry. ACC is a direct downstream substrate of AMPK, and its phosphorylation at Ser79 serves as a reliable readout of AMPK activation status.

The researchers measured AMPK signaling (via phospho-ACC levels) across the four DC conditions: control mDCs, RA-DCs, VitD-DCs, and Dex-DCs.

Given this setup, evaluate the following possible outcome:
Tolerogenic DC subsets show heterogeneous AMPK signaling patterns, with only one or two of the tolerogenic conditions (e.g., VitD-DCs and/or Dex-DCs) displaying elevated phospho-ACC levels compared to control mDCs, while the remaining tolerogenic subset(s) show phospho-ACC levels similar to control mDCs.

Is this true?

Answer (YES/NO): YES